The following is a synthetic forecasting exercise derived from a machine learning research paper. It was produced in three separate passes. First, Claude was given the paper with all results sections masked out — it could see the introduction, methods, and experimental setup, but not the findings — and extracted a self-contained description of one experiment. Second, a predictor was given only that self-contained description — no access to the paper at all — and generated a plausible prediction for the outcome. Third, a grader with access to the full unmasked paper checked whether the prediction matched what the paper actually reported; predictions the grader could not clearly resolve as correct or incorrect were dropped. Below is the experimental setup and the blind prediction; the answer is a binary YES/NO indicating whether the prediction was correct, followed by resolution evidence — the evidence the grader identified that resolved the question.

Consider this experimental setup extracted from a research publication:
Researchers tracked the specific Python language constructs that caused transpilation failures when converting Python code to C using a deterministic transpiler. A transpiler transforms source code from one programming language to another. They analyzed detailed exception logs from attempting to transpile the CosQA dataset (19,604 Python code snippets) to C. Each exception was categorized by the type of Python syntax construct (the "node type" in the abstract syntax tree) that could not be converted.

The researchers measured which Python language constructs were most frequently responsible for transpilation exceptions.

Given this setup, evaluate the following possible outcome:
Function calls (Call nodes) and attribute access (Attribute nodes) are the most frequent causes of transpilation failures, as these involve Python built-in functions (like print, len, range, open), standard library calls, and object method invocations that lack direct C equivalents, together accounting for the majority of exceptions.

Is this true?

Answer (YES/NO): NO